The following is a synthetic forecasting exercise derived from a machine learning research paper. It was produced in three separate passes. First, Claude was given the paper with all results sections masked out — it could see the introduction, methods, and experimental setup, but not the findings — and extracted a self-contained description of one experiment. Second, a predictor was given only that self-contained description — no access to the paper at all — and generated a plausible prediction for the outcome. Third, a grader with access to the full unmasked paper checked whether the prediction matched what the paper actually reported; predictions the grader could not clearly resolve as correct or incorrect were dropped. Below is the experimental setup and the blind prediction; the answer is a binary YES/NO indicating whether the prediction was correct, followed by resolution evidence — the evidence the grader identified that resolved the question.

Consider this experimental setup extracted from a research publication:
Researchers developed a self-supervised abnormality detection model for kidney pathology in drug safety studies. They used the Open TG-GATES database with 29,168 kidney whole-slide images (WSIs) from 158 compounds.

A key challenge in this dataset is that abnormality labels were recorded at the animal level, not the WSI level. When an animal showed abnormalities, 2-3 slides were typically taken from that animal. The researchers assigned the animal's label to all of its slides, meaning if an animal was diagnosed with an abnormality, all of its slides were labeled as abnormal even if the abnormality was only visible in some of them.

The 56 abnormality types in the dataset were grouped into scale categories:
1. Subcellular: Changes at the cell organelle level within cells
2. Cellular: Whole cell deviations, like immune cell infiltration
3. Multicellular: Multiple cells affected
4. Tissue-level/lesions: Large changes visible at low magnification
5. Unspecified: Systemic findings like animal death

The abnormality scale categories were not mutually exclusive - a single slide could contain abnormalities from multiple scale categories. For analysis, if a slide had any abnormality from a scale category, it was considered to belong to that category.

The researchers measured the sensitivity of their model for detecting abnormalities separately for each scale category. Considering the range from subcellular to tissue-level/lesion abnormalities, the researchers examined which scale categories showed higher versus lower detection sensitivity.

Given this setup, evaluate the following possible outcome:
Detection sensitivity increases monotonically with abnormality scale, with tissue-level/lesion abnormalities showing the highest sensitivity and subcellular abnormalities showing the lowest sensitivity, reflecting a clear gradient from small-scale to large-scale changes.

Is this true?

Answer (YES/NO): NO